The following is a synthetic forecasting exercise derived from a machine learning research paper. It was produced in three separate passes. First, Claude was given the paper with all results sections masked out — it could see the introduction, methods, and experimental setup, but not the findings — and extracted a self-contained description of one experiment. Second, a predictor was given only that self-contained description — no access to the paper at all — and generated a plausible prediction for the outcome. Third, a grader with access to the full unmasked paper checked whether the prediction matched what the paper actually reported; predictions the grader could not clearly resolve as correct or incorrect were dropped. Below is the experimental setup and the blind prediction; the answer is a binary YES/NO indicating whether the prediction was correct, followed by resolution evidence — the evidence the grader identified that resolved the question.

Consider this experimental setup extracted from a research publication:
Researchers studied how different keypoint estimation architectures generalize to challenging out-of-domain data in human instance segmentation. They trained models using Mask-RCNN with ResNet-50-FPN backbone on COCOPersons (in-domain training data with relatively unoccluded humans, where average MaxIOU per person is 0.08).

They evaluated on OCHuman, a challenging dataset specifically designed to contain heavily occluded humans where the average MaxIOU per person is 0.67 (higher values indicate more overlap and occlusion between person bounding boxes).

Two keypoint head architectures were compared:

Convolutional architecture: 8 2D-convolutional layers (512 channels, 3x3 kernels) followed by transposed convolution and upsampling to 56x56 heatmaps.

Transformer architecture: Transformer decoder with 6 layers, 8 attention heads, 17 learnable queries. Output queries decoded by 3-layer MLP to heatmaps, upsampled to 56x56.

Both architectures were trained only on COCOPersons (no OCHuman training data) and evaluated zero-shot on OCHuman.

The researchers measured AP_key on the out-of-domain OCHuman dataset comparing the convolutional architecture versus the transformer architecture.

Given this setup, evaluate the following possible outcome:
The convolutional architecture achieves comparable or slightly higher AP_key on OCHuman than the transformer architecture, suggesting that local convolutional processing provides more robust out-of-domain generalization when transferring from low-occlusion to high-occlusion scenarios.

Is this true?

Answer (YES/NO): NO